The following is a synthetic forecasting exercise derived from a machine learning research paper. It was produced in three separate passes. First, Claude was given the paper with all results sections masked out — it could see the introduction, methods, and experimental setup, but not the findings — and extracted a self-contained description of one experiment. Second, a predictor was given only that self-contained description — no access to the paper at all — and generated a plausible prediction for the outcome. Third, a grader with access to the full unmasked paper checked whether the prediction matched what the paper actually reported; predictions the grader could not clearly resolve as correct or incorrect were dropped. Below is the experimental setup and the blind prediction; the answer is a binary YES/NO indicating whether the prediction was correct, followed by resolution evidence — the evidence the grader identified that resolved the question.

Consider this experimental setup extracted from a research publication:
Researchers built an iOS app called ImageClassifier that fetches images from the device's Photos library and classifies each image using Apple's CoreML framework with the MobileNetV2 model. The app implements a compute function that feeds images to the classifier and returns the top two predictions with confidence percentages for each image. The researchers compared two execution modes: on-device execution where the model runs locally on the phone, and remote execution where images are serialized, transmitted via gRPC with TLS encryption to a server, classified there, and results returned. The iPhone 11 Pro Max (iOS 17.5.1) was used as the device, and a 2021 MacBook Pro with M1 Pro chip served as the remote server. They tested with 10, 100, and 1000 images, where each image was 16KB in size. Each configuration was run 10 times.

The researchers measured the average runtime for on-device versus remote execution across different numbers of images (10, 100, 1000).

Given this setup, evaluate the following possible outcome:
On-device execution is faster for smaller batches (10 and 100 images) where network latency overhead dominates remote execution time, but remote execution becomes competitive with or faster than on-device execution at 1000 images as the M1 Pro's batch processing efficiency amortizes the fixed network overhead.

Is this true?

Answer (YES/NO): NO